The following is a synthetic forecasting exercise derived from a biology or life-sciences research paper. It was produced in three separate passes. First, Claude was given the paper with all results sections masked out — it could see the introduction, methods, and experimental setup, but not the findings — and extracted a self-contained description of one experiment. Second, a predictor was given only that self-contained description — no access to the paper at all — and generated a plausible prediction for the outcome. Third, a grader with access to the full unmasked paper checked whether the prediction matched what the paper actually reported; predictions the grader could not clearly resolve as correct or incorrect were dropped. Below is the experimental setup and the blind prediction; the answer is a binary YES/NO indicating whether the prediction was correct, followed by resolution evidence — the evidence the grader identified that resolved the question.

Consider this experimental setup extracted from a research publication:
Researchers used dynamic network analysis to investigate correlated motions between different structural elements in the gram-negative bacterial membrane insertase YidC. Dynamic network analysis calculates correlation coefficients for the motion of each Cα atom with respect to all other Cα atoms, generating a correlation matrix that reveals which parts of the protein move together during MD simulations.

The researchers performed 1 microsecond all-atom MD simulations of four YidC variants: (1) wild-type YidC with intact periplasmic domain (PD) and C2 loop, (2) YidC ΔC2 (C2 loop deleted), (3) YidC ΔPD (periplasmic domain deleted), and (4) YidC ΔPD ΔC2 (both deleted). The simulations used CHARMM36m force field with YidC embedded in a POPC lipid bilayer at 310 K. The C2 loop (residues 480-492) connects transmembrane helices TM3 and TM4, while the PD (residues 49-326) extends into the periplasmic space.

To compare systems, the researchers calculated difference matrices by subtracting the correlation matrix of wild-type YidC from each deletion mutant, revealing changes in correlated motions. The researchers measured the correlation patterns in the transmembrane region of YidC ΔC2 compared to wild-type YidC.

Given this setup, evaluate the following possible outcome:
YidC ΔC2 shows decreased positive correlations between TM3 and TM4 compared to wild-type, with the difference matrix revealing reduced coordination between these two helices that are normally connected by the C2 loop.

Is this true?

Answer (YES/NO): NO